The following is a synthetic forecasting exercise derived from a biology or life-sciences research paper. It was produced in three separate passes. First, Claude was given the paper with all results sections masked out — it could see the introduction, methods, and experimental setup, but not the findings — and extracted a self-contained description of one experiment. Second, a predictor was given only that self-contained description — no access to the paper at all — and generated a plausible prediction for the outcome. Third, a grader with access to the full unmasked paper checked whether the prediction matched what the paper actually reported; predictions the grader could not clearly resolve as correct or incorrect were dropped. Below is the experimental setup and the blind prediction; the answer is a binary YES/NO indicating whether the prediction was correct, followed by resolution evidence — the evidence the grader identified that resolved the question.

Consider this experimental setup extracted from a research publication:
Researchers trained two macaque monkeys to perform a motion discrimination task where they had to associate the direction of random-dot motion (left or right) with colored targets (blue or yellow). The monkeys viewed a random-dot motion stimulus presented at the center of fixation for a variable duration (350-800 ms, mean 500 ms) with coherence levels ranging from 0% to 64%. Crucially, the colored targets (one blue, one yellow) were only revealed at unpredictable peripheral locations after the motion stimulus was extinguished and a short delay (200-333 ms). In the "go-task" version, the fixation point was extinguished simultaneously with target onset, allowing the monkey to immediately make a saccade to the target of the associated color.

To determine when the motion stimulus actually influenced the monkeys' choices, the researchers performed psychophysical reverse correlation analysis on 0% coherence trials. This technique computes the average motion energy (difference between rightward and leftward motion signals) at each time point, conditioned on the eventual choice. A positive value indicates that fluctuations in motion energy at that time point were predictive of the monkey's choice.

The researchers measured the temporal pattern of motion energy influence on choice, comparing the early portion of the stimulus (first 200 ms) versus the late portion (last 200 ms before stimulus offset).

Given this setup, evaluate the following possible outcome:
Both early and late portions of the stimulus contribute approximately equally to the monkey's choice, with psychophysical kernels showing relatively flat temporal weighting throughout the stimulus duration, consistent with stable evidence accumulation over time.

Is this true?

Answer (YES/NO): NO